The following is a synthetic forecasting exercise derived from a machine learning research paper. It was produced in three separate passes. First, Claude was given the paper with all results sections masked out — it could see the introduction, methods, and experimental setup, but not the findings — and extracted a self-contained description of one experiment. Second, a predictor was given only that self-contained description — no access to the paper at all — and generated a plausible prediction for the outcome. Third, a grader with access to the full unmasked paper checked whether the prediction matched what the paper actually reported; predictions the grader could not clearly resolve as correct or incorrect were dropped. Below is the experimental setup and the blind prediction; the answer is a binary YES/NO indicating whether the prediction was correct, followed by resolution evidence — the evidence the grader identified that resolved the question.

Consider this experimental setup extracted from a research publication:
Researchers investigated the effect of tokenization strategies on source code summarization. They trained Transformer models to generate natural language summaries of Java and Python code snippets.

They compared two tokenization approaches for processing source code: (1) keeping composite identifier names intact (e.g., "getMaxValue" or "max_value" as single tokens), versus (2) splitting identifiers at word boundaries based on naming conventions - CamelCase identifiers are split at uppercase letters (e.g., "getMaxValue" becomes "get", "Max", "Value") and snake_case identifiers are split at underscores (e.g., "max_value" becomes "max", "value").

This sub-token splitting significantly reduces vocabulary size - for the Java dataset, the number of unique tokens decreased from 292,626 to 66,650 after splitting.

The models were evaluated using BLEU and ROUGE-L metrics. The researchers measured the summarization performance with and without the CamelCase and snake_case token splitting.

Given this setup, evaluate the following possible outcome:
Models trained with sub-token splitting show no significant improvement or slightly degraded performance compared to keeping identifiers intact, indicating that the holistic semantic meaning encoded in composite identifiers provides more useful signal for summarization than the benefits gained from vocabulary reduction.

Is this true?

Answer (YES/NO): NO